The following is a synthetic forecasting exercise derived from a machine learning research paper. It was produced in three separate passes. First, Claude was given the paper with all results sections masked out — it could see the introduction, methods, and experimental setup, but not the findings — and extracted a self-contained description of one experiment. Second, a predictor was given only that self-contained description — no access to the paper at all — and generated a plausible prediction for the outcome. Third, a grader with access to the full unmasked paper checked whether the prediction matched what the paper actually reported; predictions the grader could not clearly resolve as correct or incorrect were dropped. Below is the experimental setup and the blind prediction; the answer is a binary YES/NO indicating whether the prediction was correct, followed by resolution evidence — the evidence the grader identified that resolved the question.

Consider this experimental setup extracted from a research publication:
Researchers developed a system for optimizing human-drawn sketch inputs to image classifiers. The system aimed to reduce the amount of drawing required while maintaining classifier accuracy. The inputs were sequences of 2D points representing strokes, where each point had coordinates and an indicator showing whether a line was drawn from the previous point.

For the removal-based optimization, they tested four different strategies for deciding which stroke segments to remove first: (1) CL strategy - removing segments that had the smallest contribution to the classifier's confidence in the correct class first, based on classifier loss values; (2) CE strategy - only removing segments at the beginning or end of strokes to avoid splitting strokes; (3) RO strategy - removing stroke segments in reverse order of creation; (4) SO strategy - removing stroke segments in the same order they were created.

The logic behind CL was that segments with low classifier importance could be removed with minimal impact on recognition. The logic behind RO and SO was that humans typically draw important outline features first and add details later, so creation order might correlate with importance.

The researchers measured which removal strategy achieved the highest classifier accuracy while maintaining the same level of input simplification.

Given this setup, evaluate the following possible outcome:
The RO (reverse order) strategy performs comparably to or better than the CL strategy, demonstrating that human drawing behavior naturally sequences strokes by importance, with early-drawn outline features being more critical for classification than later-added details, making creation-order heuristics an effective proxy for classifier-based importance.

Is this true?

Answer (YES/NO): NO